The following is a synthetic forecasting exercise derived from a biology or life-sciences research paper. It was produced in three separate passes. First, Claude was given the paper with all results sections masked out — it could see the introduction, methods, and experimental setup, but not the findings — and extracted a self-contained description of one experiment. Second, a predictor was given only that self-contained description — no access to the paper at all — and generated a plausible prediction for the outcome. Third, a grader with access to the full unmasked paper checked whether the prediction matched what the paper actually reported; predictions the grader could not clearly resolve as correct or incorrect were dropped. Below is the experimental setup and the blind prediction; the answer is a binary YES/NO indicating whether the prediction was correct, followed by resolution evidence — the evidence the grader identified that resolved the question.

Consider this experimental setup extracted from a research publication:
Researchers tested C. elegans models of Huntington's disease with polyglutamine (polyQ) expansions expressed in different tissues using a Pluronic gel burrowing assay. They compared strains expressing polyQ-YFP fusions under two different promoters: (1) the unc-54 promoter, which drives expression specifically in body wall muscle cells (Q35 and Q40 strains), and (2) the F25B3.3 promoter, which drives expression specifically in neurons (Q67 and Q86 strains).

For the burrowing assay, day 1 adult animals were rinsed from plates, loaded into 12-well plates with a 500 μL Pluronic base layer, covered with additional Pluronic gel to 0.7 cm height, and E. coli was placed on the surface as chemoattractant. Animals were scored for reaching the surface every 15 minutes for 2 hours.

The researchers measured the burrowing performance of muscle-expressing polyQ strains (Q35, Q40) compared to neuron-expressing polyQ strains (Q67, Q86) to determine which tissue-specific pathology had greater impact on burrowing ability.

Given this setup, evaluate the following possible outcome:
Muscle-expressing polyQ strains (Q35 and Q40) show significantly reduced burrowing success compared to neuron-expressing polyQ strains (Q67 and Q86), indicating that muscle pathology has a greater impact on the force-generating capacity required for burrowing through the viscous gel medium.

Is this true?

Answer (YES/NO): NO